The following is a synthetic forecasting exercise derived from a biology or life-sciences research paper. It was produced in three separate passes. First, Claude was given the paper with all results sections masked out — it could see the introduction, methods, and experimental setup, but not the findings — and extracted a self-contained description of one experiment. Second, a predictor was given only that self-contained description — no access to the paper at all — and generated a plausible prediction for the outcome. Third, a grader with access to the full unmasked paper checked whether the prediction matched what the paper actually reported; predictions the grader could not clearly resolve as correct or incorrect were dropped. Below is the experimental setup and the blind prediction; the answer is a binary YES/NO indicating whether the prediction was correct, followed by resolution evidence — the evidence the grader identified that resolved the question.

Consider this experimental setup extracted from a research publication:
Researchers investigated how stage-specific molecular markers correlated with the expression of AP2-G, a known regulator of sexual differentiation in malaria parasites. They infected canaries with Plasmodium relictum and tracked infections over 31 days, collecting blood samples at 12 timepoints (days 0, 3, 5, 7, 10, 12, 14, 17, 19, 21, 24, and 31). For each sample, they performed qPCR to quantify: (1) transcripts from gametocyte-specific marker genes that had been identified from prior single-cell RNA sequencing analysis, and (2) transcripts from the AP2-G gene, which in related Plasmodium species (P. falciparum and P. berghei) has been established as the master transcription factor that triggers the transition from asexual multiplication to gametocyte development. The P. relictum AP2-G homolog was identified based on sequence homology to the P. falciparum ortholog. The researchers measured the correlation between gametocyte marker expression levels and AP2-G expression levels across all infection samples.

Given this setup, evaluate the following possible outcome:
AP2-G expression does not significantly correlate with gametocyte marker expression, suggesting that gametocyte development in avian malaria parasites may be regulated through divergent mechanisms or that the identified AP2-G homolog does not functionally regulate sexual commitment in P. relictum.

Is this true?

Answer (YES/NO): NO